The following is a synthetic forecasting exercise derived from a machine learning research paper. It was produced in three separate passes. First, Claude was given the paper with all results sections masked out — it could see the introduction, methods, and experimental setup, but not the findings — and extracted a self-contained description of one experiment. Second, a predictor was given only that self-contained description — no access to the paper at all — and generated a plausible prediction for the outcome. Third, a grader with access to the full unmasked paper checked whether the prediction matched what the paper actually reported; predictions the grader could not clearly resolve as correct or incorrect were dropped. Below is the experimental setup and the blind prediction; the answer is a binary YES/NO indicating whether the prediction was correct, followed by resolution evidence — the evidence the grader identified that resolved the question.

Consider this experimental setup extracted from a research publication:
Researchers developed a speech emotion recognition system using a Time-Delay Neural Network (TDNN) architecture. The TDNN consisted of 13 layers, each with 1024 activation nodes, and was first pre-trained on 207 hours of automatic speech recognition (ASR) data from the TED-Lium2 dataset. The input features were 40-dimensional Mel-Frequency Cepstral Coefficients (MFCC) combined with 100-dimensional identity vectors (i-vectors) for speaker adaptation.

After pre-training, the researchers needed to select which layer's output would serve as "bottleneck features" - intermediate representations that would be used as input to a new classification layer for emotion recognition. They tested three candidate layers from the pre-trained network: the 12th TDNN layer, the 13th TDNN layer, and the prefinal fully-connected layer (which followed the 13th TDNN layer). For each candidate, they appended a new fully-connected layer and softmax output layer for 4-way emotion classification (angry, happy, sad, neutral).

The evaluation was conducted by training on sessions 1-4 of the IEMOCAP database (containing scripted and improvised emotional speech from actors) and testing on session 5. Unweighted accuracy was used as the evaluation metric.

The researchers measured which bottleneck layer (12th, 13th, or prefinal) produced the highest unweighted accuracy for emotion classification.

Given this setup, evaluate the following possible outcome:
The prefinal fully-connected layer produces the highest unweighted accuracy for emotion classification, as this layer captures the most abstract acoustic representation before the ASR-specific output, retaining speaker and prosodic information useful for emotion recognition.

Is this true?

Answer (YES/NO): NO